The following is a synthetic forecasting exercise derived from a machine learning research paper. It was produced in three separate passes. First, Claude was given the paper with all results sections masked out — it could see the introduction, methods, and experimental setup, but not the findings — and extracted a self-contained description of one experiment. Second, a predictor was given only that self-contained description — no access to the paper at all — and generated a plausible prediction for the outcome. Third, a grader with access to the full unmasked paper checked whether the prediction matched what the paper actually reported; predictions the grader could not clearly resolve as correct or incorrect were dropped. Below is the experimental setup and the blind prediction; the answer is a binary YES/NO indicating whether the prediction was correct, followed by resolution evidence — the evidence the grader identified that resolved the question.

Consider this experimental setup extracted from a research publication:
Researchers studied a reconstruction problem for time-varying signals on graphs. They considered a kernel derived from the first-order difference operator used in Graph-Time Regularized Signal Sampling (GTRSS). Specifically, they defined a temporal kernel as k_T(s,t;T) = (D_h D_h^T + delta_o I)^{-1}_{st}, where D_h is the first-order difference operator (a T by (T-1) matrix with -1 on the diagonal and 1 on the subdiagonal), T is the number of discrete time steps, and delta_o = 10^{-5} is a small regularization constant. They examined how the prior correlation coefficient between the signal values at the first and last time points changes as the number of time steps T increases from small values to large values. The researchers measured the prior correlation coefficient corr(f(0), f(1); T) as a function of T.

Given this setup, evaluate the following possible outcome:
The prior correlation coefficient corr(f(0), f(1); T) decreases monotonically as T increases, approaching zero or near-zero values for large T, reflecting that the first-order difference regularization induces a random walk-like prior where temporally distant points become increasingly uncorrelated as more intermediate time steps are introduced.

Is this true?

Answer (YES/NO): YES